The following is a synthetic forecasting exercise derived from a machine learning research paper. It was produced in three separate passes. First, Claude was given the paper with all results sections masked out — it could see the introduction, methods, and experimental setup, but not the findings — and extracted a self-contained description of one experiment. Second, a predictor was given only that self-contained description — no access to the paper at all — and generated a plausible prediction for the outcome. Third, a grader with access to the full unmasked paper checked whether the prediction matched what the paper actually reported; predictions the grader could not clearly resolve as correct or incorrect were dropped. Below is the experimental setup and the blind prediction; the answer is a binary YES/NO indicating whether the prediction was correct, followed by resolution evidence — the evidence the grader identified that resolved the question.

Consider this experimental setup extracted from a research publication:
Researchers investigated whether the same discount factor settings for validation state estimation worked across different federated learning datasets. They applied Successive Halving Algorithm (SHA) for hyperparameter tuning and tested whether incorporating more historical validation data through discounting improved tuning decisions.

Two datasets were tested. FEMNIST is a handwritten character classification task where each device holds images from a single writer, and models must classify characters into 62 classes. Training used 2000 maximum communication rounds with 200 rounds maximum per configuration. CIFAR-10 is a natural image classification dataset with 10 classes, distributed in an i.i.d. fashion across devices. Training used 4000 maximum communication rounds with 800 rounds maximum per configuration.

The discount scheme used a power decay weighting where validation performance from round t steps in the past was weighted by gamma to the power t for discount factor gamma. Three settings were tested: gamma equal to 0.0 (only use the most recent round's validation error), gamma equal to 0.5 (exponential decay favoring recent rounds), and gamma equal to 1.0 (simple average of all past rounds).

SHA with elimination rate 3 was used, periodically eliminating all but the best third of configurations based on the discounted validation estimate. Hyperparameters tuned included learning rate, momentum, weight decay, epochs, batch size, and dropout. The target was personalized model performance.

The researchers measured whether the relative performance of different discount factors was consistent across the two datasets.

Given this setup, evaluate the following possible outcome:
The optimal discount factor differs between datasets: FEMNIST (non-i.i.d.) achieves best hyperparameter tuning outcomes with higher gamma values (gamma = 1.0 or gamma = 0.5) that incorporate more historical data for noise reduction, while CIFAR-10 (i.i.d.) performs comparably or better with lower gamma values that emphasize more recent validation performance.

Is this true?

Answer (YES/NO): NO